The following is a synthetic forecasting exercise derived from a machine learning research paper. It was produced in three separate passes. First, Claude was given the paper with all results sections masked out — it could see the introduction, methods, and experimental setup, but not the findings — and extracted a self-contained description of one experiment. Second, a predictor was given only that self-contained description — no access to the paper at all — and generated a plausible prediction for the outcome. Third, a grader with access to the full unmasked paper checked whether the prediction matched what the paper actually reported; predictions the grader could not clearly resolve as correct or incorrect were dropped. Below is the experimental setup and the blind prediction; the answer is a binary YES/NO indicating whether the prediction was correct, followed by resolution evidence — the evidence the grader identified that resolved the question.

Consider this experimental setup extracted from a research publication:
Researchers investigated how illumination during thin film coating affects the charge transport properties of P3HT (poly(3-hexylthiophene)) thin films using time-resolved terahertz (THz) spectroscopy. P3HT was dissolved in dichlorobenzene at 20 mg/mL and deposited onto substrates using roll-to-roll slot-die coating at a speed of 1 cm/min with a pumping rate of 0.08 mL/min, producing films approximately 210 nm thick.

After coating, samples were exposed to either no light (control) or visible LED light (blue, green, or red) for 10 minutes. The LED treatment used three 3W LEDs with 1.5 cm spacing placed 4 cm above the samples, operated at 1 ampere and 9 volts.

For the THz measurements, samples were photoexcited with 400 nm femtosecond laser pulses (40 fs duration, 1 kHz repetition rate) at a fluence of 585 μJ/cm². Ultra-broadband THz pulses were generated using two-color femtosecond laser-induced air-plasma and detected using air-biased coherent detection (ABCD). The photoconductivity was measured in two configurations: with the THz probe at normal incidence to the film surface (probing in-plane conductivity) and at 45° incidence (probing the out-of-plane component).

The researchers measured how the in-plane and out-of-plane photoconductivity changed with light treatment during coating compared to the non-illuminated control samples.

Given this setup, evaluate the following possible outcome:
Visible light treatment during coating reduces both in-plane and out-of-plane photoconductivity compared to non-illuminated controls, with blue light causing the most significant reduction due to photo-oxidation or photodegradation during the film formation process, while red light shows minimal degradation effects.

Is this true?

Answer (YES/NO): NO